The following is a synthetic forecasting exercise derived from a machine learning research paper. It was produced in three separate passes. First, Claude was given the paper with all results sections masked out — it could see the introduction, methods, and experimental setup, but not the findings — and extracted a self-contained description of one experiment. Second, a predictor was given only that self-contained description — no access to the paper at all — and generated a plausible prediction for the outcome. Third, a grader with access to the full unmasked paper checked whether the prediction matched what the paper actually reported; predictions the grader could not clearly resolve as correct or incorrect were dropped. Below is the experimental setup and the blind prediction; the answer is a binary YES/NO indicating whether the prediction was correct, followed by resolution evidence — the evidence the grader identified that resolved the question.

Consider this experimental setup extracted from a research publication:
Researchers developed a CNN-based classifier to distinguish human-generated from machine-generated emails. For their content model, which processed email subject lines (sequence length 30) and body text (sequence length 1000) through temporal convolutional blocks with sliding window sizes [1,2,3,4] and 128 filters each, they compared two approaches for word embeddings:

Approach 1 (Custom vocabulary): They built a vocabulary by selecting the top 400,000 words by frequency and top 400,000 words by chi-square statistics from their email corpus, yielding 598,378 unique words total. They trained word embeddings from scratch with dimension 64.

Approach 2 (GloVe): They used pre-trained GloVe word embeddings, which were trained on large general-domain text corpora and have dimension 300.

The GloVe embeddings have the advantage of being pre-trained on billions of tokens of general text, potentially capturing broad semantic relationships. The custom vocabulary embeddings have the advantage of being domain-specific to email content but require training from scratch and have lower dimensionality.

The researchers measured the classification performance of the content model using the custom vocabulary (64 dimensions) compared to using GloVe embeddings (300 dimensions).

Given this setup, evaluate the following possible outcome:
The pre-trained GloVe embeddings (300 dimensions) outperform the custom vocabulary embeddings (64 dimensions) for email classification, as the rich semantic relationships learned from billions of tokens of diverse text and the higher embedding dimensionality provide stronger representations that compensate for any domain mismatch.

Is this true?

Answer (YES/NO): NO